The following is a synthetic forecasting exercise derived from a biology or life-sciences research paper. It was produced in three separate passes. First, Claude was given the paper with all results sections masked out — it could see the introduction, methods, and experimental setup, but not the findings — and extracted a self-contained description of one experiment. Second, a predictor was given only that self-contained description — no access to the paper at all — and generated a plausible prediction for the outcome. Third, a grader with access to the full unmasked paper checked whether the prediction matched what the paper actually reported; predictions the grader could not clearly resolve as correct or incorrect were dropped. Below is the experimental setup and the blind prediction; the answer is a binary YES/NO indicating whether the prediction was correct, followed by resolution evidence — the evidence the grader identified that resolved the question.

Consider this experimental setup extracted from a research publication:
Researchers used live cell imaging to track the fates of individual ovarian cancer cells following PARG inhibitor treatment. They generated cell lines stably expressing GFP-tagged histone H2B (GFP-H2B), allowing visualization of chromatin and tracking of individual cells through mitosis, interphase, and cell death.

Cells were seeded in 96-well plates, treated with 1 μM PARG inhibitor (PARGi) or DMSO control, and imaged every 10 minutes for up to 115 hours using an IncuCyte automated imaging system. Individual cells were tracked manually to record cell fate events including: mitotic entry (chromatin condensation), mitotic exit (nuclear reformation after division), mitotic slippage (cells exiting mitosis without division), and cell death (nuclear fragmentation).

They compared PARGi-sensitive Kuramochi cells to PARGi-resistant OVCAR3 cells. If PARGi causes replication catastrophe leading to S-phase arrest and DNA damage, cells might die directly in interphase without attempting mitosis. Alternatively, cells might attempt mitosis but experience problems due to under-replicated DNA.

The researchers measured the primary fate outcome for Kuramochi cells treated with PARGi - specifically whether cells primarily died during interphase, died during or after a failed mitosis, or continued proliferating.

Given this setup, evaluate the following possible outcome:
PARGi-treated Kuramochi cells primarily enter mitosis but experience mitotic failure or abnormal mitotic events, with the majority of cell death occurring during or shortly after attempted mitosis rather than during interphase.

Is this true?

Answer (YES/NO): YES